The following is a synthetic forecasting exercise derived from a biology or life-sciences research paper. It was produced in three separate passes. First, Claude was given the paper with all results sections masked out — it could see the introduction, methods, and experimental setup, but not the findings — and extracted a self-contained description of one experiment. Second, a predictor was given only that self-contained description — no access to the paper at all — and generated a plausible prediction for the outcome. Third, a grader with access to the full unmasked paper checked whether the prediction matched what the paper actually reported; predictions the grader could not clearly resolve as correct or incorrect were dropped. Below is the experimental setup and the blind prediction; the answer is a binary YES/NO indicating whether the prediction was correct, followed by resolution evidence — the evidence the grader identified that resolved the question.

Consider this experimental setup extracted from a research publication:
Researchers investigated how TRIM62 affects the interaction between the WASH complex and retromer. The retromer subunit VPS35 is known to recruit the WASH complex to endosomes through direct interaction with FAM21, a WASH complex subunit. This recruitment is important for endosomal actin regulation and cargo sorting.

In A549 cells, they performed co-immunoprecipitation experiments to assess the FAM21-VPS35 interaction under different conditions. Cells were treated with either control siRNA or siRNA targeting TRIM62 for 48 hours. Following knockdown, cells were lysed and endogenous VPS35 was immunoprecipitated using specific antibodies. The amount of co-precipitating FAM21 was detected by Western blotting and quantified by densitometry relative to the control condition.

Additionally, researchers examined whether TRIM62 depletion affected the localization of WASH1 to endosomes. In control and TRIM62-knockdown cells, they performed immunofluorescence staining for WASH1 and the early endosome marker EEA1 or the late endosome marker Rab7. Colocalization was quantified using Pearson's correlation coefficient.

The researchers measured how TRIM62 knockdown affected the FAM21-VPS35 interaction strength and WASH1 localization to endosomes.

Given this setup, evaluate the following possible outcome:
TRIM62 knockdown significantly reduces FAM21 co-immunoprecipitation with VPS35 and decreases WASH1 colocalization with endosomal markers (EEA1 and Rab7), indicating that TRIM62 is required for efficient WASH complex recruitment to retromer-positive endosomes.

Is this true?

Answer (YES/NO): NO